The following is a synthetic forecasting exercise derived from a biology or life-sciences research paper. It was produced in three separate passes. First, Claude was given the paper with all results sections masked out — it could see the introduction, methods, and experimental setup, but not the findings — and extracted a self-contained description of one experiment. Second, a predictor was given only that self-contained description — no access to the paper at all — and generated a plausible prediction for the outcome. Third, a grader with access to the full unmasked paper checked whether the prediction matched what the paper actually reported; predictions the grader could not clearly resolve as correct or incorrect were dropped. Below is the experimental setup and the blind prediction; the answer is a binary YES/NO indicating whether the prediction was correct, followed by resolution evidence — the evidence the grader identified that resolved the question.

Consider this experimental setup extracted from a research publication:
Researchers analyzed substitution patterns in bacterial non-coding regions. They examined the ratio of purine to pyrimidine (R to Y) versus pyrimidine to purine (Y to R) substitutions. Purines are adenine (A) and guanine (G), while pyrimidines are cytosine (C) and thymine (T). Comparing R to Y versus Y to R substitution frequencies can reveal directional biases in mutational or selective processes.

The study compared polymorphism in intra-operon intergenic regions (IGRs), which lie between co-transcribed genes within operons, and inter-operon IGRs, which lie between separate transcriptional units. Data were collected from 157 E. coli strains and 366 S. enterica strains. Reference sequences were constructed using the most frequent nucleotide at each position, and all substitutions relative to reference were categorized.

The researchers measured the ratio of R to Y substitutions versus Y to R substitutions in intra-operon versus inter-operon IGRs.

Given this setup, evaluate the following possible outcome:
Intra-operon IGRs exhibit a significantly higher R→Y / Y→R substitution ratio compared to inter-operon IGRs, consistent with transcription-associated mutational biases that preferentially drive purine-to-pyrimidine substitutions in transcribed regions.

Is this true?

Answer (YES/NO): NO